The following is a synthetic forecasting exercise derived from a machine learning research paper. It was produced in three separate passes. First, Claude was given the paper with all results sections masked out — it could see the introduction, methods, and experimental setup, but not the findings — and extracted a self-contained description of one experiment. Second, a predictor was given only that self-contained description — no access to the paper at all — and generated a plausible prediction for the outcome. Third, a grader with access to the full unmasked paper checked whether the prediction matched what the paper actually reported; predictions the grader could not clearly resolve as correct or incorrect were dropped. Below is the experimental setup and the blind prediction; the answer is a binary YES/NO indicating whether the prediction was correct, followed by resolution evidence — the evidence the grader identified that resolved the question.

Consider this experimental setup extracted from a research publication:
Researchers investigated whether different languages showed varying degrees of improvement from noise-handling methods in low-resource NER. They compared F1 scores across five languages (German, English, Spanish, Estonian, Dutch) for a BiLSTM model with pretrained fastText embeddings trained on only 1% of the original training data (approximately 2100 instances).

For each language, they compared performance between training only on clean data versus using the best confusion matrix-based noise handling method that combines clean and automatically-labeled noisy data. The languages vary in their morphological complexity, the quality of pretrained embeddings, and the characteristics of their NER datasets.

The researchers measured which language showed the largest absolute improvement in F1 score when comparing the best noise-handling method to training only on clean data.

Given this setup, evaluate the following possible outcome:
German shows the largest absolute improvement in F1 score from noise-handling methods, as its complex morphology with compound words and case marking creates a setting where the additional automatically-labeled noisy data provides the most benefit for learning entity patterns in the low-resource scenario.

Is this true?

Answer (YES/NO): NO